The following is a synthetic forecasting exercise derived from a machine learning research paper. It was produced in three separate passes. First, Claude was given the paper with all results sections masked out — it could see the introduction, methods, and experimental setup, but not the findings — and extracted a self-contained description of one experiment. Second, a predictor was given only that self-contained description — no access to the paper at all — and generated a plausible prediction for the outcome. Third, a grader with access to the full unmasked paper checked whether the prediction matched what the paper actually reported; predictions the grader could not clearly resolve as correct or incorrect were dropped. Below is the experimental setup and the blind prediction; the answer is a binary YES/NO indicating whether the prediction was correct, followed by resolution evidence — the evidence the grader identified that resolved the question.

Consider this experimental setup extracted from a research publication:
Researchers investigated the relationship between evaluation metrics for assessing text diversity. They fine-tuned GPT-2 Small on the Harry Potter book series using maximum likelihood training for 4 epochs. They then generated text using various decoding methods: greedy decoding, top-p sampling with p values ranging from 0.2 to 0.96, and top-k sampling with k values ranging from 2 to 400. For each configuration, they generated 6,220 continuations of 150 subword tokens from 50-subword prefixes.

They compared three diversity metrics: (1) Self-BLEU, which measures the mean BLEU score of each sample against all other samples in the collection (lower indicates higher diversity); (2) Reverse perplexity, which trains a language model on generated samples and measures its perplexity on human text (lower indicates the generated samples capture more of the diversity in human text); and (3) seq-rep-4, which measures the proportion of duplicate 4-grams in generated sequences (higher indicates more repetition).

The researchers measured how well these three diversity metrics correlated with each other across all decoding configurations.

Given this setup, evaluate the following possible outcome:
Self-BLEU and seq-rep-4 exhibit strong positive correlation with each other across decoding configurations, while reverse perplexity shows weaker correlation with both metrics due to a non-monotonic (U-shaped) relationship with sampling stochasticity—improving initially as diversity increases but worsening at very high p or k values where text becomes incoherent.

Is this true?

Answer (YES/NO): NO